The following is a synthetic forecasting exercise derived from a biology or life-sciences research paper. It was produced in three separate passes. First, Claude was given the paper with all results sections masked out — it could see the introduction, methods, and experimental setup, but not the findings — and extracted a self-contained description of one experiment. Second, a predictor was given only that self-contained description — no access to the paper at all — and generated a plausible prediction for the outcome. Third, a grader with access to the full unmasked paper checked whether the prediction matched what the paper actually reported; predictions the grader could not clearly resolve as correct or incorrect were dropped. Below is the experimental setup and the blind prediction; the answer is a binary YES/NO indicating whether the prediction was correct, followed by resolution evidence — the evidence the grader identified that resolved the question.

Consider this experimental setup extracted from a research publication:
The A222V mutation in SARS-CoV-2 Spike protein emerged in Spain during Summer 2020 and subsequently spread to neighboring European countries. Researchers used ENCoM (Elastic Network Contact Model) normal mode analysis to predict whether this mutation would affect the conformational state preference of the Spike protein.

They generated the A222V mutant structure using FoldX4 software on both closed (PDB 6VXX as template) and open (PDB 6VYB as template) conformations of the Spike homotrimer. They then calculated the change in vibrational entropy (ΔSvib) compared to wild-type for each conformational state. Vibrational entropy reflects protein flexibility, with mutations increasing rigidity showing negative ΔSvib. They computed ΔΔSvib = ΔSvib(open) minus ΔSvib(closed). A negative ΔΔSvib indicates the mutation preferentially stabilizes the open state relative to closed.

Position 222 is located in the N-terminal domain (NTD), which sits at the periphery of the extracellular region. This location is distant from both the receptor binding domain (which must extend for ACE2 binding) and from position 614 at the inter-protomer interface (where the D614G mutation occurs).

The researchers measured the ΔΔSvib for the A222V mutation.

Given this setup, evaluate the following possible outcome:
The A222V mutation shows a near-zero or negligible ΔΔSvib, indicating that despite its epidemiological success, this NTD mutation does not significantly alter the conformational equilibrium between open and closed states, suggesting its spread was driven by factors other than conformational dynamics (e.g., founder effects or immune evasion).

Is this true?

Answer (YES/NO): YES